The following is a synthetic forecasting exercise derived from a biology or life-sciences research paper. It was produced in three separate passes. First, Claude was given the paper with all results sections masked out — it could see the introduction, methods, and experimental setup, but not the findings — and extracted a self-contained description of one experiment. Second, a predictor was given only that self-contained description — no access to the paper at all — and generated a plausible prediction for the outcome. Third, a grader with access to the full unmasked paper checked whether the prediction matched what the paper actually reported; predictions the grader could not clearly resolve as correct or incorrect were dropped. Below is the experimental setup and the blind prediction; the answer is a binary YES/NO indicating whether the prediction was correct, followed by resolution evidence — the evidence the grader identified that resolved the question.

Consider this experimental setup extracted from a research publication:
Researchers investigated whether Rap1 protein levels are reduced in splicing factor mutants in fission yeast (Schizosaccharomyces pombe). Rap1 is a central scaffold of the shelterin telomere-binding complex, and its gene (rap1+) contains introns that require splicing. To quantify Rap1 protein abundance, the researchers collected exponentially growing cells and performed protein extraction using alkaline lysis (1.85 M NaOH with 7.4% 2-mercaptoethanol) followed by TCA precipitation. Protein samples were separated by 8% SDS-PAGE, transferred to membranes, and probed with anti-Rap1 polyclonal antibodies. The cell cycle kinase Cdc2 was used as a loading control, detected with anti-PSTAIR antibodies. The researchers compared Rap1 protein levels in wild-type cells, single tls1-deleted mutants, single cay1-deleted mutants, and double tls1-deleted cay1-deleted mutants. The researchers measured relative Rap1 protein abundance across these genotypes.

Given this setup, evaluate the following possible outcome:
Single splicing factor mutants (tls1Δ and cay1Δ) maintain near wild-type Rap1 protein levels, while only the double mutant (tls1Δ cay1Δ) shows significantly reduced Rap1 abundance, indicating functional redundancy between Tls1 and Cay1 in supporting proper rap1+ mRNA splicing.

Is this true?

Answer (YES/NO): NO